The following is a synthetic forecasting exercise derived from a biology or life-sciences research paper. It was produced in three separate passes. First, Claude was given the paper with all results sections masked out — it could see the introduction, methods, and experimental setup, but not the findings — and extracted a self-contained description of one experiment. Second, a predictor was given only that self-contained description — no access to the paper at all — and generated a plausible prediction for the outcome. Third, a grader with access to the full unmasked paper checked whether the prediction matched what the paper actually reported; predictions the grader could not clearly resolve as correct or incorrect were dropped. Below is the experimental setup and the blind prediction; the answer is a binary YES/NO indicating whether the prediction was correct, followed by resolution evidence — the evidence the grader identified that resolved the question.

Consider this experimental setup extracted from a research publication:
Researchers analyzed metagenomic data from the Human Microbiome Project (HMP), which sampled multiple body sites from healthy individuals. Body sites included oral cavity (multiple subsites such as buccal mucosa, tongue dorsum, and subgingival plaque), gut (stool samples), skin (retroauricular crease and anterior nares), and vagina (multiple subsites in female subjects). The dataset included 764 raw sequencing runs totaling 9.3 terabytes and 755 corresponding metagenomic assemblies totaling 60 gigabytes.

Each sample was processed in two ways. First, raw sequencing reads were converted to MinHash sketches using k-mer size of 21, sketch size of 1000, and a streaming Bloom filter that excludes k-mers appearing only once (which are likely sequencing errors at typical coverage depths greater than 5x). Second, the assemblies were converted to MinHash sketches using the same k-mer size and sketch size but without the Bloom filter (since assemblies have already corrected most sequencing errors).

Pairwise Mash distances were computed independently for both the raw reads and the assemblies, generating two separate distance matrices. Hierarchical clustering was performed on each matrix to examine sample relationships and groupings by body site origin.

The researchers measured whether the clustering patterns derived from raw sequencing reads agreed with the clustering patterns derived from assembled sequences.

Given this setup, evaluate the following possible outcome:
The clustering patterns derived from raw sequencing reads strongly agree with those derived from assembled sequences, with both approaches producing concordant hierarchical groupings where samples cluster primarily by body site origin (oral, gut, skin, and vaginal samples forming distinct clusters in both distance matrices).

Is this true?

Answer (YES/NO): YES